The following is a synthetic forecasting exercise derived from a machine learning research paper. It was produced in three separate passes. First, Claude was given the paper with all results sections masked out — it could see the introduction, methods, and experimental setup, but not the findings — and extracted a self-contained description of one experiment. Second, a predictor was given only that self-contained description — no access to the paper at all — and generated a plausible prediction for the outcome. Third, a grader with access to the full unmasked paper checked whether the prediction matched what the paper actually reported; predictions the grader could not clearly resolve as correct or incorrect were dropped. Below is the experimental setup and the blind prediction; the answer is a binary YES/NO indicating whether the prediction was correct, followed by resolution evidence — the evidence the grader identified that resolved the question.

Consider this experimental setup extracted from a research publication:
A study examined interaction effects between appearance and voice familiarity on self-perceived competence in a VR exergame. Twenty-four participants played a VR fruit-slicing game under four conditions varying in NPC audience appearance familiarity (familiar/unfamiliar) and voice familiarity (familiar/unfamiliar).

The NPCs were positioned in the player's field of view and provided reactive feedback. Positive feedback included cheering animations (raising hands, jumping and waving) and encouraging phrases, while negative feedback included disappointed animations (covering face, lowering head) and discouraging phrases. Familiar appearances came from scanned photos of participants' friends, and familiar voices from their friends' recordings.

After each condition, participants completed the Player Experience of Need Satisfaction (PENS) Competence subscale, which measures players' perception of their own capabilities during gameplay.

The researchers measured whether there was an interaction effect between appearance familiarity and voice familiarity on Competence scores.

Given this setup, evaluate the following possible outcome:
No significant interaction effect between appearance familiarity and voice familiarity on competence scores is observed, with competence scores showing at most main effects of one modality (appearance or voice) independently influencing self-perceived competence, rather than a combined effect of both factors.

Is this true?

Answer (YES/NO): NO